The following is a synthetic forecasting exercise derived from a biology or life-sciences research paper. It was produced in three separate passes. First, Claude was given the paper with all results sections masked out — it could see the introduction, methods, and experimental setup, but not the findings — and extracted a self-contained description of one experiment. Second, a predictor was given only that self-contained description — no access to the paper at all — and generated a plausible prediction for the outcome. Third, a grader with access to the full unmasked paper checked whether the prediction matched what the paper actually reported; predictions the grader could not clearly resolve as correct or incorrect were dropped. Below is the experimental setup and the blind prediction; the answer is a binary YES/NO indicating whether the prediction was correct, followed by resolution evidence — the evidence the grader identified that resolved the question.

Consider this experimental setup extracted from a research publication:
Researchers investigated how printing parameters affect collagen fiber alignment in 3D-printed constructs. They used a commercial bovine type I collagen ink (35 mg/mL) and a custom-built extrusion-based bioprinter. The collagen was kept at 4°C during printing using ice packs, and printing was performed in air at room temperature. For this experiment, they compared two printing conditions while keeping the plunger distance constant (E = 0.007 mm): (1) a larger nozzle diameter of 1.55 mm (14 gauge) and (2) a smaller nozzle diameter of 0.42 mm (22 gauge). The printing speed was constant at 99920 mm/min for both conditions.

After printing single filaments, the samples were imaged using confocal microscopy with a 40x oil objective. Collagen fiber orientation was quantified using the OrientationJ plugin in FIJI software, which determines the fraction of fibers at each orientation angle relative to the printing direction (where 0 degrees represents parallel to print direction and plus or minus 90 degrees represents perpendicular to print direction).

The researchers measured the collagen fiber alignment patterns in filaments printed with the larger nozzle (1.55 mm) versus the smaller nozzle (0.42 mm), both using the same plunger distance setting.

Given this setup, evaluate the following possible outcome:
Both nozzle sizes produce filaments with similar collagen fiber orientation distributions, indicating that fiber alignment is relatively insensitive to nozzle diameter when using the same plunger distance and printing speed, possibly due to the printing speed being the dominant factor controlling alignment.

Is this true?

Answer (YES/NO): NO